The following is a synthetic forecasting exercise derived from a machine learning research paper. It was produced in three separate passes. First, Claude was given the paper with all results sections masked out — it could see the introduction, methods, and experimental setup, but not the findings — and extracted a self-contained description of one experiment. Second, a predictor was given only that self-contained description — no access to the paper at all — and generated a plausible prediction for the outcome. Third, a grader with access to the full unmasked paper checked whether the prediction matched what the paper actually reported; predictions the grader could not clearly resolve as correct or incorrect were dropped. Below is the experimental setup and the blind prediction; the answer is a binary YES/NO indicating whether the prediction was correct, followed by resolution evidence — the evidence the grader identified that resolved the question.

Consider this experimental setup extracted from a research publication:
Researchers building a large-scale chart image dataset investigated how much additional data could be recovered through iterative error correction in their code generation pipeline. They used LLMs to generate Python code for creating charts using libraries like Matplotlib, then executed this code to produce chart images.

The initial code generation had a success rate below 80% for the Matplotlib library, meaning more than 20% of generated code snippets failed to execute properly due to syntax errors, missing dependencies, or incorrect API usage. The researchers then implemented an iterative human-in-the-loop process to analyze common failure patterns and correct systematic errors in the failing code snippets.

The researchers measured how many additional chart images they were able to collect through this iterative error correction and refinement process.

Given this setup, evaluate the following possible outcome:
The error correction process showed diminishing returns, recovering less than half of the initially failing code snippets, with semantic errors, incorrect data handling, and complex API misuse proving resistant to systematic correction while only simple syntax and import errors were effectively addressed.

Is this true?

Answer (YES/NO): NO